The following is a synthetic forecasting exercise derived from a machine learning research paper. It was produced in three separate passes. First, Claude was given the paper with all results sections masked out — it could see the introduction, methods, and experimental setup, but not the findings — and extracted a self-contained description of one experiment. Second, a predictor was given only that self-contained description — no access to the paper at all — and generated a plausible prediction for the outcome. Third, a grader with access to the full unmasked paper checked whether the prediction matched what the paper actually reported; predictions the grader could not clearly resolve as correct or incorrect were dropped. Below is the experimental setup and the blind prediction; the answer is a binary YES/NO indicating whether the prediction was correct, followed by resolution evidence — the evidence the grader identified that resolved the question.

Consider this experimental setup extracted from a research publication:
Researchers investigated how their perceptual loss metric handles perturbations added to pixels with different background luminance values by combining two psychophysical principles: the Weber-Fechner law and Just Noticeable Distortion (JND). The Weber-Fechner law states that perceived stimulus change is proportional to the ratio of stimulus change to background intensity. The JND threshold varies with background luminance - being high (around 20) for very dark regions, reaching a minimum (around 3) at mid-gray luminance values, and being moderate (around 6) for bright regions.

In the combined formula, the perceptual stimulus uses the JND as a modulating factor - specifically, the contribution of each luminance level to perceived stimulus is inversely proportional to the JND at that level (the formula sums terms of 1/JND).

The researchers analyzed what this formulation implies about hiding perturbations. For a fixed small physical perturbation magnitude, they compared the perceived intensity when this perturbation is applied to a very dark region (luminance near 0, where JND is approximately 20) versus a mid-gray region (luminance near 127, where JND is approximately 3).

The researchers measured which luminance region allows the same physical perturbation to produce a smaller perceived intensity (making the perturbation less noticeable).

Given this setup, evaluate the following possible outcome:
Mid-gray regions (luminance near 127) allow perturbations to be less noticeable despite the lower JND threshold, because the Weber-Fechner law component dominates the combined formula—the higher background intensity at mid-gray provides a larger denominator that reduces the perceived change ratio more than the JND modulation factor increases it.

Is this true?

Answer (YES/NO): NO